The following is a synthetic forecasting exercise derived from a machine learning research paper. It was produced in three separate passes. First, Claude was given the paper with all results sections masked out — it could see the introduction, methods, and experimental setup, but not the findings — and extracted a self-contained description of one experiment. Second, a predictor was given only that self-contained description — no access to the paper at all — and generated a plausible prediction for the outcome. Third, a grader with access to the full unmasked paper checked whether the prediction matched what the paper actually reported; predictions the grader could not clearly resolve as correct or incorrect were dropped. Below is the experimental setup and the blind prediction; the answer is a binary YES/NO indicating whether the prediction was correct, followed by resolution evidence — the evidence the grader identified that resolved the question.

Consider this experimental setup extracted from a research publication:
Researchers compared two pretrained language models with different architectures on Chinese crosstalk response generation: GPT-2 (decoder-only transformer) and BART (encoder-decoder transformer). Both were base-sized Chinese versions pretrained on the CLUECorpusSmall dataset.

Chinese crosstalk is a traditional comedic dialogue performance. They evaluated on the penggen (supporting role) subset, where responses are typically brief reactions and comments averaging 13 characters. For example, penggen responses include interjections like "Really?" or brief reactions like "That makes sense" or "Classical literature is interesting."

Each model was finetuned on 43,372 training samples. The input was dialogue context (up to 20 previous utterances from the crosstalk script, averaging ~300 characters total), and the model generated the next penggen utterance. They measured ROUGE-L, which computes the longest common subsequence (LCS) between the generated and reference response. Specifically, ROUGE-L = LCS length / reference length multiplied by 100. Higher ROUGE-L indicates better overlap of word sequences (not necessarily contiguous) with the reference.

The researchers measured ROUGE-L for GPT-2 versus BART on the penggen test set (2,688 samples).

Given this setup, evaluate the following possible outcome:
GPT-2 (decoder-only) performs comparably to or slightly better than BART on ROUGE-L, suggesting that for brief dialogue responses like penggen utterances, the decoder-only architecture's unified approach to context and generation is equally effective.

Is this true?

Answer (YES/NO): YES